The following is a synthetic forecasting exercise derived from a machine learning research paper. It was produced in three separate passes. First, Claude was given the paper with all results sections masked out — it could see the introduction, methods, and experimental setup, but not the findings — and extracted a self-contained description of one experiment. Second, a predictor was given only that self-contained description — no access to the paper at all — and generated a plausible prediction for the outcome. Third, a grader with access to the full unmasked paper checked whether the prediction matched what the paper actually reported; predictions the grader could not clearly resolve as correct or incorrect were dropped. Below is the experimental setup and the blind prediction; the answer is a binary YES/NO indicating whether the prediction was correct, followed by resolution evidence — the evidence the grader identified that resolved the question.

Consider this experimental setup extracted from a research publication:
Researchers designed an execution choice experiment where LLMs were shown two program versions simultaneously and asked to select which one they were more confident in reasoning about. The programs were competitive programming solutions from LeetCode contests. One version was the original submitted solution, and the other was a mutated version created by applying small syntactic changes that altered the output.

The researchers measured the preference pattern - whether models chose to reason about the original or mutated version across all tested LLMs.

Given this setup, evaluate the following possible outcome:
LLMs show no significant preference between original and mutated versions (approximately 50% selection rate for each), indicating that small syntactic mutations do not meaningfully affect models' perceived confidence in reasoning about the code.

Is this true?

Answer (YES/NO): NO